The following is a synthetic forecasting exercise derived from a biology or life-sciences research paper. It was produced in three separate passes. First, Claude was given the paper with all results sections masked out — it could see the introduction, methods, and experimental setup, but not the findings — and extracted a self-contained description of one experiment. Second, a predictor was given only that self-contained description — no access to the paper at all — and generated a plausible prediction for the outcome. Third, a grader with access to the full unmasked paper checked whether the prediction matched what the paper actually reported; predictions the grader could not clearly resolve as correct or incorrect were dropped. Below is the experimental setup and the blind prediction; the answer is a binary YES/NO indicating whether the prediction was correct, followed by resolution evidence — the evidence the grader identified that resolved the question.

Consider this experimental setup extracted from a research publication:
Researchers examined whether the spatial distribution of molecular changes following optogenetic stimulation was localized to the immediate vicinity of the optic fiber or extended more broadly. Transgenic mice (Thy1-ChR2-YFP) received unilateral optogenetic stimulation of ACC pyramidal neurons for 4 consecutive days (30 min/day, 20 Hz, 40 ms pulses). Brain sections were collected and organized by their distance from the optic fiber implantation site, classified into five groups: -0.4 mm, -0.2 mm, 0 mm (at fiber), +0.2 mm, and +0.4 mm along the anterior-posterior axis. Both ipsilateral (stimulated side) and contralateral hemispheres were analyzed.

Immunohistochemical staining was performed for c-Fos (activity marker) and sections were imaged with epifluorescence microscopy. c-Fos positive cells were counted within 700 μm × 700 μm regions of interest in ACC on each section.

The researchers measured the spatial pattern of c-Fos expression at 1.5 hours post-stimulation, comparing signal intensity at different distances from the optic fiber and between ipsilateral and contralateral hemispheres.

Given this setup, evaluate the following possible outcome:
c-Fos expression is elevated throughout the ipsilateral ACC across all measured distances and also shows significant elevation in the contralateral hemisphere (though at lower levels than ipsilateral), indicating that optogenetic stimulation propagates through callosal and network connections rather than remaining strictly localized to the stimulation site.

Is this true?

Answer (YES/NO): NO